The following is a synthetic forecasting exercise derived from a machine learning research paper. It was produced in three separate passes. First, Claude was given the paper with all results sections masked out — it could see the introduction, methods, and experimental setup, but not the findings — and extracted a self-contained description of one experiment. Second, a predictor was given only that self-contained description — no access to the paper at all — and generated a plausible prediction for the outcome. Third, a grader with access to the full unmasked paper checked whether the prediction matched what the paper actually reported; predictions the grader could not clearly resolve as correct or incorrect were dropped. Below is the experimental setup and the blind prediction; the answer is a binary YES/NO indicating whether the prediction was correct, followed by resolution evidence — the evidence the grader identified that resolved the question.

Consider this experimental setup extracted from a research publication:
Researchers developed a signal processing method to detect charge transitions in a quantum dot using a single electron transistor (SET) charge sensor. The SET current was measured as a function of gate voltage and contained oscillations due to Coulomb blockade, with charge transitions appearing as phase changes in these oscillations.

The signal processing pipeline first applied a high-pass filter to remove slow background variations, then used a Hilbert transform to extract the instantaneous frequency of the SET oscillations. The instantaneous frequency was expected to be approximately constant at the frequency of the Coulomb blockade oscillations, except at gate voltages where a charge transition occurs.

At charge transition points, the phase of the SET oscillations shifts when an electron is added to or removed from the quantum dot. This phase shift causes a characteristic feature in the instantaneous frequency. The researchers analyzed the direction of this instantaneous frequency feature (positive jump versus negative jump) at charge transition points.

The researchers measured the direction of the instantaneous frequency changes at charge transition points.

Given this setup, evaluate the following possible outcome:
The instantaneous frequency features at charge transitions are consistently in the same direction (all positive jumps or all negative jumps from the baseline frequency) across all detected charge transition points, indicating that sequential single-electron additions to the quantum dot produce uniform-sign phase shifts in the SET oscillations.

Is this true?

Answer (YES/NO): YES